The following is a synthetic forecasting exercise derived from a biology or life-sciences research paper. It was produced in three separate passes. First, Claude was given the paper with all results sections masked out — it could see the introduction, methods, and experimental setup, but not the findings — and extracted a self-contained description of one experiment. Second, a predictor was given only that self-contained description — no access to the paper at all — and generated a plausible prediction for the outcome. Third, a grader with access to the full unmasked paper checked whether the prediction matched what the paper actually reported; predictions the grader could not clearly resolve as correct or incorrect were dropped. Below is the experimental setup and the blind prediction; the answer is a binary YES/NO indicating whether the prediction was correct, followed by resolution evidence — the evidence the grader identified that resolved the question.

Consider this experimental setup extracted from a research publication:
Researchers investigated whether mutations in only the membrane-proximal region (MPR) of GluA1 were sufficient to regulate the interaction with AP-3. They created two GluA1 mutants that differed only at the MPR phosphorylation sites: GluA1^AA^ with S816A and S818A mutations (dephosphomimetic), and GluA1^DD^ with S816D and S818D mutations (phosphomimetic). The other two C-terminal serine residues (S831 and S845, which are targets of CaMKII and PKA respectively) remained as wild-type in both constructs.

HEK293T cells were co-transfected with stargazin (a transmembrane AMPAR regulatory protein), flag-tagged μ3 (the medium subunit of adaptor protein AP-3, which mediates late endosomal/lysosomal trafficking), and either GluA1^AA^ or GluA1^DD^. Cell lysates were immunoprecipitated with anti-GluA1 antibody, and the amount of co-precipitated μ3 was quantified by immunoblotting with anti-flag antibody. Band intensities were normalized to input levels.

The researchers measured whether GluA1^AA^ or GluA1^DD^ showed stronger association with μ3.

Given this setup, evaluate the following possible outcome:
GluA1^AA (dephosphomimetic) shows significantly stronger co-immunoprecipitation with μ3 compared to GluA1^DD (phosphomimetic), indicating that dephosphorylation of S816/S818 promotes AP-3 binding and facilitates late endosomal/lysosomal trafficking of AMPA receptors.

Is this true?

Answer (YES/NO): YES